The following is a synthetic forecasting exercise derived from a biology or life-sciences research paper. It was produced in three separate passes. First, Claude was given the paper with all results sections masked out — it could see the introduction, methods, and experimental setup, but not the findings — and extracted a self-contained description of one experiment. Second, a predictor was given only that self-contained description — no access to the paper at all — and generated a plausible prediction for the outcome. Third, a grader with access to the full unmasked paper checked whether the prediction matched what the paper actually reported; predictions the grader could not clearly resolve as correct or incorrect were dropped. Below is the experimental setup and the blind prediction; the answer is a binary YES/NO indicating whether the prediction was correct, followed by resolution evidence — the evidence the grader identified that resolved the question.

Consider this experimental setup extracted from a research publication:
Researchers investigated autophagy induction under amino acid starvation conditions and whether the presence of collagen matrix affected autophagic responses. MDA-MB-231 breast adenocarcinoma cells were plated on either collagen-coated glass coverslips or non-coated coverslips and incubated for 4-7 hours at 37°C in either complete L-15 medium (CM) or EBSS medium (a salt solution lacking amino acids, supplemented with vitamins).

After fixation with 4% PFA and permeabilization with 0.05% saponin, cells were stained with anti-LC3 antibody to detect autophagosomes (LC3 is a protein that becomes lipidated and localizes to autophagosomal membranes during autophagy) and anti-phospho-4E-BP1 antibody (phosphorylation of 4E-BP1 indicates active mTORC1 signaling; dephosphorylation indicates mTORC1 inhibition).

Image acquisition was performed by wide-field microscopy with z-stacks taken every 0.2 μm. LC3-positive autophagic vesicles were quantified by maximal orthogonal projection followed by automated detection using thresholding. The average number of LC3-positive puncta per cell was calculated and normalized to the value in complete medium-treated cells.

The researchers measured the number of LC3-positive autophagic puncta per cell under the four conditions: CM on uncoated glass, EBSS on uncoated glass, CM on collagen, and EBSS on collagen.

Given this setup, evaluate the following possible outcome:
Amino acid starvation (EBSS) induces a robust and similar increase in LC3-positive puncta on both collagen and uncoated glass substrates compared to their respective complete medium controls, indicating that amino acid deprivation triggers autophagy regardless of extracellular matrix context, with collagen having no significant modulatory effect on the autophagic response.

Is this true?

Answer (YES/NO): NO